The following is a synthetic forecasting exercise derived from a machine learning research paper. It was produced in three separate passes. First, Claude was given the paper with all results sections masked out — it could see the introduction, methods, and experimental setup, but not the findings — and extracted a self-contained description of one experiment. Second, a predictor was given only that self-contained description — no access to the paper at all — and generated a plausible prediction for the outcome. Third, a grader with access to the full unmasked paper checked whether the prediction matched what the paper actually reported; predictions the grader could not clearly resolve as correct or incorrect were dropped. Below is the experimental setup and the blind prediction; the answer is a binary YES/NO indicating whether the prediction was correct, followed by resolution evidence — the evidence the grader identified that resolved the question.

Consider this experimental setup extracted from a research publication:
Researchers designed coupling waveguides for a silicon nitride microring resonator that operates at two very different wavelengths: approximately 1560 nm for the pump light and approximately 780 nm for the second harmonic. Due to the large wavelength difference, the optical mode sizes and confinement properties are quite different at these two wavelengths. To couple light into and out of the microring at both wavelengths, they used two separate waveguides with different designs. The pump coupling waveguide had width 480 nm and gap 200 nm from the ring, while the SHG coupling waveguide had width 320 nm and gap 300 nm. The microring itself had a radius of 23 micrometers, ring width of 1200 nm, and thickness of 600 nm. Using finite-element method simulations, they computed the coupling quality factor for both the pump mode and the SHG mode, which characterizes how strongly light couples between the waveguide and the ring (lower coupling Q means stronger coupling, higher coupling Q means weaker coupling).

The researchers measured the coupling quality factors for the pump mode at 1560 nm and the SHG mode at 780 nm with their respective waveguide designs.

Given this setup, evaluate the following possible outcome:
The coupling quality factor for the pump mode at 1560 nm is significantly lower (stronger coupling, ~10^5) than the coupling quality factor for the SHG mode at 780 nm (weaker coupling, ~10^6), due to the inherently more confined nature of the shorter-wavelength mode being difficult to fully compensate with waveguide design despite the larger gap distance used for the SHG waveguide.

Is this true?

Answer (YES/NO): NO